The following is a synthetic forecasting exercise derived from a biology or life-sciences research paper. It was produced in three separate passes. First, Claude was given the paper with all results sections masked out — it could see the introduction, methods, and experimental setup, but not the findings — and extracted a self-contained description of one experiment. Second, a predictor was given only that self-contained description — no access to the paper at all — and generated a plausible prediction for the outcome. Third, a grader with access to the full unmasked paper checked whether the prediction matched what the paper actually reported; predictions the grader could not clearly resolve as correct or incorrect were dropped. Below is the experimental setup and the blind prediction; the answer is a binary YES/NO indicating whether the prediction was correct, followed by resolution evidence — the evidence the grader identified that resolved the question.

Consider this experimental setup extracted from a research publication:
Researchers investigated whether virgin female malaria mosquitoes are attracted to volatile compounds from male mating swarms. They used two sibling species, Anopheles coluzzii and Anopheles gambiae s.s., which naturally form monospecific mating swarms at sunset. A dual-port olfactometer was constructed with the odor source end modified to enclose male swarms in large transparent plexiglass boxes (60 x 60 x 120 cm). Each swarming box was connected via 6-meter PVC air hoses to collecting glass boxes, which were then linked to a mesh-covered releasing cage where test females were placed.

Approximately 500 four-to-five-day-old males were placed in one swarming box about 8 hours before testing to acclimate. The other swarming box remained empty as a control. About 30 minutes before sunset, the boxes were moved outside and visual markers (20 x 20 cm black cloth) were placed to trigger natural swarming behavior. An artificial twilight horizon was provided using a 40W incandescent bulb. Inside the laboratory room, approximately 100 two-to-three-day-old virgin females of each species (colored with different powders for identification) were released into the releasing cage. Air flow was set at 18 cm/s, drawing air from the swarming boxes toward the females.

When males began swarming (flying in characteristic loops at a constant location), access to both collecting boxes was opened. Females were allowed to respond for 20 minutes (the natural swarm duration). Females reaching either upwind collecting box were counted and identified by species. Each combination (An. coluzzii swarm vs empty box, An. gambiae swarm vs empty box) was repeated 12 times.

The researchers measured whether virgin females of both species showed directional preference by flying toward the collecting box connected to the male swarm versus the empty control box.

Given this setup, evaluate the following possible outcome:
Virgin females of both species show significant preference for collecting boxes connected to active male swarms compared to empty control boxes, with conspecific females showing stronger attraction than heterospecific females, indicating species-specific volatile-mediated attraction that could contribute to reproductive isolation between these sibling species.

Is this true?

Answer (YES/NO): NO